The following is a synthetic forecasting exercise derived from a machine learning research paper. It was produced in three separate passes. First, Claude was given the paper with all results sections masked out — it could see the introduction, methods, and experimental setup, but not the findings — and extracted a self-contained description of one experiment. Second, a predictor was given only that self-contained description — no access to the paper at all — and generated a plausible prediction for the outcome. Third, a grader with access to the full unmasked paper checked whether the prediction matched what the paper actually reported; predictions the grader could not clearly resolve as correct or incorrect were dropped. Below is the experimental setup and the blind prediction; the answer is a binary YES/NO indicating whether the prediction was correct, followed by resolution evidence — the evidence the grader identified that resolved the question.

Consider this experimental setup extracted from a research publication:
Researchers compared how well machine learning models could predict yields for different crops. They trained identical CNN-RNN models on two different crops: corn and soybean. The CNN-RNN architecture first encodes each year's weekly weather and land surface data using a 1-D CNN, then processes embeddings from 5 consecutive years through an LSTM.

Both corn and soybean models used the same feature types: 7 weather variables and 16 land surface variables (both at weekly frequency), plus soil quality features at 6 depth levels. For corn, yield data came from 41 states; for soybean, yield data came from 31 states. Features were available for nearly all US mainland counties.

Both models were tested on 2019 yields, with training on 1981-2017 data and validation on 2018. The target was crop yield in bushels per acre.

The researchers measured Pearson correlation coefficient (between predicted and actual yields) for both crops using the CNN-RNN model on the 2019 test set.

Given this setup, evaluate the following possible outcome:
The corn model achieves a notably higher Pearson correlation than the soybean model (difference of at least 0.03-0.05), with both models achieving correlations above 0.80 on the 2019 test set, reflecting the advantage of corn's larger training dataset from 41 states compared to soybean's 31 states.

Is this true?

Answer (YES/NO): NO